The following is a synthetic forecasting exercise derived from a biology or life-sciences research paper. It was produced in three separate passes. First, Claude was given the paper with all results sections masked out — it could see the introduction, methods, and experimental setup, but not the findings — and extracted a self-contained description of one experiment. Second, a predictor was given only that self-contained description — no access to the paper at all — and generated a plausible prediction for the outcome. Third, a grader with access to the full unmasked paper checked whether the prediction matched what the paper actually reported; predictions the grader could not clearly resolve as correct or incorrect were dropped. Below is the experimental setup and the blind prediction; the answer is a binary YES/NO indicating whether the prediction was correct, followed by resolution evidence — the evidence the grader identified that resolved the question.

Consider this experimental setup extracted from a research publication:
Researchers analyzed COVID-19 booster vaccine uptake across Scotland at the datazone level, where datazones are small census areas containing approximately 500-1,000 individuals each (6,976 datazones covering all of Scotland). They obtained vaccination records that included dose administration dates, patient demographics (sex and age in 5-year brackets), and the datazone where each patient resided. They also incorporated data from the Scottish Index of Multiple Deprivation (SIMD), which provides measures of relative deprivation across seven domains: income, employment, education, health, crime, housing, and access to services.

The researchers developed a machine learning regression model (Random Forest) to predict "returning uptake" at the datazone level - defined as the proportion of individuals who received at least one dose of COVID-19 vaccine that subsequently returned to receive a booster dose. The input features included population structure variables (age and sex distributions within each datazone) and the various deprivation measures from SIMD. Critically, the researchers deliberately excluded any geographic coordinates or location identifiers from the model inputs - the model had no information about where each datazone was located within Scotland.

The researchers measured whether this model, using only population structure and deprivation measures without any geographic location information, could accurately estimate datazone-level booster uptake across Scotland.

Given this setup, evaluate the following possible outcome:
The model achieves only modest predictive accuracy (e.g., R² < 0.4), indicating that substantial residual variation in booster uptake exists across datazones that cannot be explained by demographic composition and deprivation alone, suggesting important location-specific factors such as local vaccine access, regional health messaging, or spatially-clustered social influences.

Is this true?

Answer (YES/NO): NO